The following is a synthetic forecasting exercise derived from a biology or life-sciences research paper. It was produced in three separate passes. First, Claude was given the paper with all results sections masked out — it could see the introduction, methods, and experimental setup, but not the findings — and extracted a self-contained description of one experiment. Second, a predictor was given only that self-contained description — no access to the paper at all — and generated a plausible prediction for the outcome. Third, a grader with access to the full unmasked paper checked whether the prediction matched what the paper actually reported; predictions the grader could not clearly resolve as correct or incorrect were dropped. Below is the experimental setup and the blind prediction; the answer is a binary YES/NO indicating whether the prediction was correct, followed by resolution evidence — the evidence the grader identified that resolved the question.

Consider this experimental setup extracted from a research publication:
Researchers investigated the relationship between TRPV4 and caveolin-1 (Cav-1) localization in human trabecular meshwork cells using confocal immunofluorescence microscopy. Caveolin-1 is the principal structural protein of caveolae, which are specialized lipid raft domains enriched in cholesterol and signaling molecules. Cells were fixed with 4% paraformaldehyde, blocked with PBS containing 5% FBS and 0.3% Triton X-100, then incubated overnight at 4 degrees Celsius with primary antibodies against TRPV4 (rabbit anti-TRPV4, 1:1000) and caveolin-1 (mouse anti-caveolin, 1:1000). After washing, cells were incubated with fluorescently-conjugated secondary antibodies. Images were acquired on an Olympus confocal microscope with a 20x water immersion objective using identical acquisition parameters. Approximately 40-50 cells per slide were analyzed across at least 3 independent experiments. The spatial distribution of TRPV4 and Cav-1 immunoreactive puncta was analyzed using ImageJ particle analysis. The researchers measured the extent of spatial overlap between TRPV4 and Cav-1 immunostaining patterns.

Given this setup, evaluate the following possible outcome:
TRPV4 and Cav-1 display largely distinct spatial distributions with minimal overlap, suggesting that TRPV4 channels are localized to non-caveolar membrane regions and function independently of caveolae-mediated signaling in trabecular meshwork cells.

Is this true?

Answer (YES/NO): YES